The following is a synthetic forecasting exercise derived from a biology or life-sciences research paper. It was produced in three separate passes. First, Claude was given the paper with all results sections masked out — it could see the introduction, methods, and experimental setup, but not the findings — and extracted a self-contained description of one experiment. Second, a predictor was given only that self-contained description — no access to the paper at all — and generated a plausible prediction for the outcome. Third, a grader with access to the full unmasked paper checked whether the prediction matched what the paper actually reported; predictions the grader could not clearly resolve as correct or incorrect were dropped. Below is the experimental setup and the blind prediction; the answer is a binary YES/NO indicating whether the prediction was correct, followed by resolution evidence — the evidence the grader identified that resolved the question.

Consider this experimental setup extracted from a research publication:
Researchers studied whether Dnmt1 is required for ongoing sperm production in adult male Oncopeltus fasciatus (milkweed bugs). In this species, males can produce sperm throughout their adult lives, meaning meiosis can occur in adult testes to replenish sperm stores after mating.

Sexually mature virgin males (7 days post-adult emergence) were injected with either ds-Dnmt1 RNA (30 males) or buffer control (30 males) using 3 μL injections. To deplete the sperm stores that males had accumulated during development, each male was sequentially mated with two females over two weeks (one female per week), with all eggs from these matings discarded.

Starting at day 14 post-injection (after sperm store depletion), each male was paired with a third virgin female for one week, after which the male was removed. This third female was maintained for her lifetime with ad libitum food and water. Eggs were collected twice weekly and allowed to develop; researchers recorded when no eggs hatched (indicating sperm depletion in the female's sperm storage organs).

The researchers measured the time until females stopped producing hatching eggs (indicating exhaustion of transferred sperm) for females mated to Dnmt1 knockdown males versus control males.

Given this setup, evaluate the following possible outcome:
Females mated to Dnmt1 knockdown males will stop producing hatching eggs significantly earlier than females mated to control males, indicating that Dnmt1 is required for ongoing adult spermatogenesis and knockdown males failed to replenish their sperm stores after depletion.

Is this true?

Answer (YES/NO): YES